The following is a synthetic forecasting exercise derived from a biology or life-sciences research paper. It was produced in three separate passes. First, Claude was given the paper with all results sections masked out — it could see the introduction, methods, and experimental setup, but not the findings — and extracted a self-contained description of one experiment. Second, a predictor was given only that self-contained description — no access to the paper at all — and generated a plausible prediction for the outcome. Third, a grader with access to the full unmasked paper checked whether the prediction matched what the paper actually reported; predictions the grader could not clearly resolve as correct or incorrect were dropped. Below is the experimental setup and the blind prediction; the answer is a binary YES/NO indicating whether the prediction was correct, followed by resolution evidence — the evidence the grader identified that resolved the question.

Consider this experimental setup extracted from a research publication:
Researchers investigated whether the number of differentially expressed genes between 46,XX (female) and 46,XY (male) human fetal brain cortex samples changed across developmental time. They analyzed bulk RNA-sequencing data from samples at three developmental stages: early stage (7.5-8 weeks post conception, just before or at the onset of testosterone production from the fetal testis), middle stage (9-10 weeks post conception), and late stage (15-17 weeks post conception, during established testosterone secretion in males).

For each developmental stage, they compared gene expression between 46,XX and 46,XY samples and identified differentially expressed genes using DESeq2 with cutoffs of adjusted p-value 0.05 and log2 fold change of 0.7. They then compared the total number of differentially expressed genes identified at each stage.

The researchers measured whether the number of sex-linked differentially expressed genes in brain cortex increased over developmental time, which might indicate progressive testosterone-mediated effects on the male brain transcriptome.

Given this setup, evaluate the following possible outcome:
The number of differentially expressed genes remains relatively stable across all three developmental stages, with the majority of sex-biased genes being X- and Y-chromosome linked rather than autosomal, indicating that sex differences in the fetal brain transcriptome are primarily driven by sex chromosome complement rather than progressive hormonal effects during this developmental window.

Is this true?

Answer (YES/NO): YES